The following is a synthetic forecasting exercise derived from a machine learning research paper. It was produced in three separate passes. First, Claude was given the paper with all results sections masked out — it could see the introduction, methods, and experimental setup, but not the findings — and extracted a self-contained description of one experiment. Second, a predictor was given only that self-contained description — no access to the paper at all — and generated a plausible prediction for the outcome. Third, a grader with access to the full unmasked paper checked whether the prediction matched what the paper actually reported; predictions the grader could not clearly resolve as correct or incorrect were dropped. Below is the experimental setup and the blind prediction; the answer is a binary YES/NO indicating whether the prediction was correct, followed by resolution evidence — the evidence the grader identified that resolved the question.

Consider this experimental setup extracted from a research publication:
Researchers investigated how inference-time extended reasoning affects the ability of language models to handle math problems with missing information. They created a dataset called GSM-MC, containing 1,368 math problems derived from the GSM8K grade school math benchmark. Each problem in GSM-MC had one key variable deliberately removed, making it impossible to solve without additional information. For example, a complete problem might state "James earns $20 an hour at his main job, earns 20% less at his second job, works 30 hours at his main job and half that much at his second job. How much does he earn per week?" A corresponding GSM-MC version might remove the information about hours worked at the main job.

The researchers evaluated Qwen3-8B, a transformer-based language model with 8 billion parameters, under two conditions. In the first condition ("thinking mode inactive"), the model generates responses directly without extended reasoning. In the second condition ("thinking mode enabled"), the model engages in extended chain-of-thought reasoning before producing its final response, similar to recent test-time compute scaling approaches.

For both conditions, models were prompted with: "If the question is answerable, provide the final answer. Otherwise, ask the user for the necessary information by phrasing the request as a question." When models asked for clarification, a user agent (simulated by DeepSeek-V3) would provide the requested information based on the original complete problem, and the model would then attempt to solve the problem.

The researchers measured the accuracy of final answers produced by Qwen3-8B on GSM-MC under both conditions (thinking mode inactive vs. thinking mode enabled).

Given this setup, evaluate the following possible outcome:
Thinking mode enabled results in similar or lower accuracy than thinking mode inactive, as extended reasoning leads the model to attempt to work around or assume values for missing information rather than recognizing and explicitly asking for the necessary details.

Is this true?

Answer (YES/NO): YES